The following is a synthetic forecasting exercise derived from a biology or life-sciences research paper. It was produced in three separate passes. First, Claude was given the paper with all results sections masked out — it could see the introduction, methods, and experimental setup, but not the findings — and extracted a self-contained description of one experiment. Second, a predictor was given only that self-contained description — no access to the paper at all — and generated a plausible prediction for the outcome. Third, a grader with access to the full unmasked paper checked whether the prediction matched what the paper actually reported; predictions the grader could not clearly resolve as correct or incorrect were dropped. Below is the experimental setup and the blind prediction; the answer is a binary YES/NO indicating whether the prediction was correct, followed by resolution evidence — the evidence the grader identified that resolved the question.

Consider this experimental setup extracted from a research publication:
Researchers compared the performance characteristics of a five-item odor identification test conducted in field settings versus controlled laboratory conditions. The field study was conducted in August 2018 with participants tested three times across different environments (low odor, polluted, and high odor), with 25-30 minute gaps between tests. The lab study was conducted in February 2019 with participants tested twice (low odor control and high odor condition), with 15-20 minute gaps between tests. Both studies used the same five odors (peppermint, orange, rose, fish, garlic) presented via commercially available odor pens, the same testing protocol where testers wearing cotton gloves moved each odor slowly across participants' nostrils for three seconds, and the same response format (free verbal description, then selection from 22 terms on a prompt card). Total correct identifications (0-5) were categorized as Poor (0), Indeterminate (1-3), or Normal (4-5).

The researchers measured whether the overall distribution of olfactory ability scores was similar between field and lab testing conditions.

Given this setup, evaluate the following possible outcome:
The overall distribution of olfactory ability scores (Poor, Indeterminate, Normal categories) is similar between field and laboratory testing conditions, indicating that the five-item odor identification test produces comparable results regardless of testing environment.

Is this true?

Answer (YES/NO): NO